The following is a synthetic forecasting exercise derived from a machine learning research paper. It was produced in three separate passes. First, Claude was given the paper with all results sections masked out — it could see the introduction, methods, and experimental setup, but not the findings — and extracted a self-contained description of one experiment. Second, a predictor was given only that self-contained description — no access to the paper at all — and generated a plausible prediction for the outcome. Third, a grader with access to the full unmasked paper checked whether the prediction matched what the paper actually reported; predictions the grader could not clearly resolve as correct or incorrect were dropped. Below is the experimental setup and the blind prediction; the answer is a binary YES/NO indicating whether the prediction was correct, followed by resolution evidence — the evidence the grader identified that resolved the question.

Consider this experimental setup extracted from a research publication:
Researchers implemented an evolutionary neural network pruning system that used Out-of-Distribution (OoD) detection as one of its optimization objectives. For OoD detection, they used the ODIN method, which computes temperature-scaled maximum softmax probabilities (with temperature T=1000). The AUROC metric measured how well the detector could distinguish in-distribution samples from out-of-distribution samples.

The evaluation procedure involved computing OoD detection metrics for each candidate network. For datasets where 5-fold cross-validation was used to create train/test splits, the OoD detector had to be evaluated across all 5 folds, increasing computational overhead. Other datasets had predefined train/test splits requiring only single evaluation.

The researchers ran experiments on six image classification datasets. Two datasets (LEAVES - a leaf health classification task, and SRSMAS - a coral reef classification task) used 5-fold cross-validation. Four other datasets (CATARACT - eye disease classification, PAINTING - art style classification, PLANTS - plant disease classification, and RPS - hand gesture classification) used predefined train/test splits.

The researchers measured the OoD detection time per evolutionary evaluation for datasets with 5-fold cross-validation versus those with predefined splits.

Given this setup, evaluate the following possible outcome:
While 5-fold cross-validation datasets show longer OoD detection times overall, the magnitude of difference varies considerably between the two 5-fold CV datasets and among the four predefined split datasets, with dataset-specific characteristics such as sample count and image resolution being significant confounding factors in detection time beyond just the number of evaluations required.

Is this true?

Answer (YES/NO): NO